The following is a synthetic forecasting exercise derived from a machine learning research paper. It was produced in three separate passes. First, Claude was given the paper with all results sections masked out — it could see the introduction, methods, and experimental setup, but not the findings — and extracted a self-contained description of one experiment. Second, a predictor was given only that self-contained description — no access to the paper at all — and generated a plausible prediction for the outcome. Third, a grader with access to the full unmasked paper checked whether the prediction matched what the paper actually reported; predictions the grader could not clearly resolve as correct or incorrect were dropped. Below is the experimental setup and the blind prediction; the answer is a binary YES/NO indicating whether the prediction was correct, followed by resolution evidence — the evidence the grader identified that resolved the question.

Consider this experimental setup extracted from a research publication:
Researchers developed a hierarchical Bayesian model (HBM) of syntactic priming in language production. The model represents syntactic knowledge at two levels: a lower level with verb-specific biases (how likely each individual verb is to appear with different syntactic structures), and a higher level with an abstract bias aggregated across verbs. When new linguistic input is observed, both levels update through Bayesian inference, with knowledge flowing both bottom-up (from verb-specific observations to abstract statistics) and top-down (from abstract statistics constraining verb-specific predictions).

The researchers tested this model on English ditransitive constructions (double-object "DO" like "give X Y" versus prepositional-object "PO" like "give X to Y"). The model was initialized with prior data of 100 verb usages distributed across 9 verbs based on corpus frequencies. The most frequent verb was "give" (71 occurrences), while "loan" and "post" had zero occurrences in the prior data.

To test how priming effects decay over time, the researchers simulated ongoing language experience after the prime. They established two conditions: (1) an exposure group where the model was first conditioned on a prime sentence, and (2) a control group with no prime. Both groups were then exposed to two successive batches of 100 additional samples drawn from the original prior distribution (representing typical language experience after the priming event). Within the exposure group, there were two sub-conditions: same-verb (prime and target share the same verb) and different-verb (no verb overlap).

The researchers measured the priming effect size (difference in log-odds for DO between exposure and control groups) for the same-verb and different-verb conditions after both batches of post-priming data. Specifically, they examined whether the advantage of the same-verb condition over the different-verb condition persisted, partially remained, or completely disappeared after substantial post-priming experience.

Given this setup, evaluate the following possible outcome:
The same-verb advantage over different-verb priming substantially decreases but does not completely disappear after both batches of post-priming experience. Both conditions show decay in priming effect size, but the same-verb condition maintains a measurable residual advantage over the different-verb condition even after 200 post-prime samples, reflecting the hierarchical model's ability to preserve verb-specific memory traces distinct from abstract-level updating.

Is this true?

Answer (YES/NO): YES